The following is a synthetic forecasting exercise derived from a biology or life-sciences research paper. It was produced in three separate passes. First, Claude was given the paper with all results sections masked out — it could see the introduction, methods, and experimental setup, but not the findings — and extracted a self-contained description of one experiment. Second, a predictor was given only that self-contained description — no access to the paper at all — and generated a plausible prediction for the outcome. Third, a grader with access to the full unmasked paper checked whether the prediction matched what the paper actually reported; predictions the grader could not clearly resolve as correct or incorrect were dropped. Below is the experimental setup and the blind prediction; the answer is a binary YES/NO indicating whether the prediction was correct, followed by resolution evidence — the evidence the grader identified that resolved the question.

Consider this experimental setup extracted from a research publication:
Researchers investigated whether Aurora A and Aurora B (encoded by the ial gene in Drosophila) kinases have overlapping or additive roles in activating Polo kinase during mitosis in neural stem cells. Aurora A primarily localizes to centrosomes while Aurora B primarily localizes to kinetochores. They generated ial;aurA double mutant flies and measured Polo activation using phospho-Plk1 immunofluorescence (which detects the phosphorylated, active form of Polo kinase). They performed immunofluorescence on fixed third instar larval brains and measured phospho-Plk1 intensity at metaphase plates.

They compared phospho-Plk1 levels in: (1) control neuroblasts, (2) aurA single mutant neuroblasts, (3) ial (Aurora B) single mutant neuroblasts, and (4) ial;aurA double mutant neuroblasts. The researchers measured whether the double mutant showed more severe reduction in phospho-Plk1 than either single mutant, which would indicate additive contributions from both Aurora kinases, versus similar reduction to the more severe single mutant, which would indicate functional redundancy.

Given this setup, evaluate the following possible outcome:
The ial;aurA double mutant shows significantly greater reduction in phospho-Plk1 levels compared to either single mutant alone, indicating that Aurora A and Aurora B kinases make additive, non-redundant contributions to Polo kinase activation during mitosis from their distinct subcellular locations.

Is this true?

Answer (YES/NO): NO